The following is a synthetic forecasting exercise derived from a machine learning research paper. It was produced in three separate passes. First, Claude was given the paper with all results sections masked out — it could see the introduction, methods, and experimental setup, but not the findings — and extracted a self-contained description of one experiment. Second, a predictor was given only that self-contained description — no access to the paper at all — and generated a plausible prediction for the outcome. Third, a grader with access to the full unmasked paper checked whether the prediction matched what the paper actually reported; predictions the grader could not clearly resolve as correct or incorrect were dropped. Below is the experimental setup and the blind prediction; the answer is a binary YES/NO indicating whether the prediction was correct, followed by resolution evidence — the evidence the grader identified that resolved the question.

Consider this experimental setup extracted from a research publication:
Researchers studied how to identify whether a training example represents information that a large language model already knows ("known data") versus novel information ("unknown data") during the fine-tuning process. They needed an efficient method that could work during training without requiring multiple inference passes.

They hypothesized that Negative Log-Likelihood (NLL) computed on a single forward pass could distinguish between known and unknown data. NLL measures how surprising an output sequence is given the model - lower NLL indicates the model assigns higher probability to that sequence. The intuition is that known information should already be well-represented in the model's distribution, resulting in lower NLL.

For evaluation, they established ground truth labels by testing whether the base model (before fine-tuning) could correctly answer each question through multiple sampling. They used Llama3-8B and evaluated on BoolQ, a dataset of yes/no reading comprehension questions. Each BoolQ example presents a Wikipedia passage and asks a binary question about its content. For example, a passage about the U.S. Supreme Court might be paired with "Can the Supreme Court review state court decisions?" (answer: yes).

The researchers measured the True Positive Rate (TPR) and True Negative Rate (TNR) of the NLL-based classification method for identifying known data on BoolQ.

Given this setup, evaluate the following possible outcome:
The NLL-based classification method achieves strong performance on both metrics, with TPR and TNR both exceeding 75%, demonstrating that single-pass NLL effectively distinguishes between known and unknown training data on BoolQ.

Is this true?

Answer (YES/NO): YES